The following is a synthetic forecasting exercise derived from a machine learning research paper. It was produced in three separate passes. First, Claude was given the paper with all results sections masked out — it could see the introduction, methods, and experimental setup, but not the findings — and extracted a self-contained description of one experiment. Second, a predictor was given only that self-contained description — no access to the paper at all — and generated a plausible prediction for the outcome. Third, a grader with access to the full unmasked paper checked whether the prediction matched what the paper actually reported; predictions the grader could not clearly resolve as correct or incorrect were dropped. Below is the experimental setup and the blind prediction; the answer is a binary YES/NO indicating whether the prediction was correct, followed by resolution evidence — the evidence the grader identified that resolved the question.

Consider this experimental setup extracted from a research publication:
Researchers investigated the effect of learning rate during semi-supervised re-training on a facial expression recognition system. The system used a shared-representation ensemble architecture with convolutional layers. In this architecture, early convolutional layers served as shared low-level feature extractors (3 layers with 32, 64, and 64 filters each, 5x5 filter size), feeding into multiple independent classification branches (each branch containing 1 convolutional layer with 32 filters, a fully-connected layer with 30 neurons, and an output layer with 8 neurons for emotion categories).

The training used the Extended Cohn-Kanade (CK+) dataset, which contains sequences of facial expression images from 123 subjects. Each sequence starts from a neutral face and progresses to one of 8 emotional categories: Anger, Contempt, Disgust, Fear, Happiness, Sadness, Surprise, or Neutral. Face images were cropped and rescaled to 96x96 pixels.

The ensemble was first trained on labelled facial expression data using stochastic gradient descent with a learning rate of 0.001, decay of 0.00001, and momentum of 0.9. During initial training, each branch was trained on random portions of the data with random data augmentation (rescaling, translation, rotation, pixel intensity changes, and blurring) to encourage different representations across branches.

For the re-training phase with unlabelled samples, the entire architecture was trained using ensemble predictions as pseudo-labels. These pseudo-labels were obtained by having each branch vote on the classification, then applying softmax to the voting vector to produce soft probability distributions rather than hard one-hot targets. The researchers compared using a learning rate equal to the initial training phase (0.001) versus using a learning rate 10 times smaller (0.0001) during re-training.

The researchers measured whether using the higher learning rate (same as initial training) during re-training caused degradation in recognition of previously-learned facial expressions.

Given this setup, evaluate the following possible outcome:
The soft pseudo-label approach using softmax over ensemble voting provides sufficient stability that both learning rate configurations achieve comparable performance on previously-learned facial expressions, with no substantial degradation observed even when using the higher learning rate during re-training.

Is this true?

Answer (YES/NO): NO